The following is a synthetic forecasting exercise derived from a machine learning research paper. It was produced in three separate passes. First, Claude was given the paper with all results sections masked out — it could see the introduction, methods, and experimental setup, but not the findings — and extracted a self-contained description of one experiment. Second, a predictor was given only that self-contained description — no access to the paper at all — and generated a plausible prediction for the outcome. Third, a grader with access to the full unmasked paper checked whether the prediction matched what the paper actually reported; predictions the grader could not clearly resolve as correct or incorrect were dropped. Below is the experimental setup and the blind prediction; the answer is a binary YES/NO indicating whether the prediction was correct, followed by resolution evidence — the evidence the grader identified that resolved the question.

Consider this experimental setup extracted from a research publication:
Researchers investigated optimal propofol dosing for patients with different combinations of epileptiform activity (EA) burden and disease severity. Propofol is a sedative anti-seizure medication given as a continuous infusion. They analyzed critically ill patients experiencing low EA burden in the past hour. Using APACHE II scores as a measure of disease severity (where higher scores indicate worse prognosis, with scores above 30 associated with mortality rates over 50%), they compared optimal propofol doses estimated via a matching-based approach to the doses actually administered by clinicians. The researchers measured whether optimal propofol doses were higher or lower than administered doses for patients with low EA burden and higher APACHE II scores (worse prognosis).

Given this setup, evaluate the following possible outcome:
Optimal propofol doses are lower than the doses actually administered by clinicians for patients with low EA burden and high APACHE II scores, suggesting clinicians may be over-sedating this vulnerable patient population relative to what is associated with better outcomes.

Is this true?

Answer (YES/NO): YES